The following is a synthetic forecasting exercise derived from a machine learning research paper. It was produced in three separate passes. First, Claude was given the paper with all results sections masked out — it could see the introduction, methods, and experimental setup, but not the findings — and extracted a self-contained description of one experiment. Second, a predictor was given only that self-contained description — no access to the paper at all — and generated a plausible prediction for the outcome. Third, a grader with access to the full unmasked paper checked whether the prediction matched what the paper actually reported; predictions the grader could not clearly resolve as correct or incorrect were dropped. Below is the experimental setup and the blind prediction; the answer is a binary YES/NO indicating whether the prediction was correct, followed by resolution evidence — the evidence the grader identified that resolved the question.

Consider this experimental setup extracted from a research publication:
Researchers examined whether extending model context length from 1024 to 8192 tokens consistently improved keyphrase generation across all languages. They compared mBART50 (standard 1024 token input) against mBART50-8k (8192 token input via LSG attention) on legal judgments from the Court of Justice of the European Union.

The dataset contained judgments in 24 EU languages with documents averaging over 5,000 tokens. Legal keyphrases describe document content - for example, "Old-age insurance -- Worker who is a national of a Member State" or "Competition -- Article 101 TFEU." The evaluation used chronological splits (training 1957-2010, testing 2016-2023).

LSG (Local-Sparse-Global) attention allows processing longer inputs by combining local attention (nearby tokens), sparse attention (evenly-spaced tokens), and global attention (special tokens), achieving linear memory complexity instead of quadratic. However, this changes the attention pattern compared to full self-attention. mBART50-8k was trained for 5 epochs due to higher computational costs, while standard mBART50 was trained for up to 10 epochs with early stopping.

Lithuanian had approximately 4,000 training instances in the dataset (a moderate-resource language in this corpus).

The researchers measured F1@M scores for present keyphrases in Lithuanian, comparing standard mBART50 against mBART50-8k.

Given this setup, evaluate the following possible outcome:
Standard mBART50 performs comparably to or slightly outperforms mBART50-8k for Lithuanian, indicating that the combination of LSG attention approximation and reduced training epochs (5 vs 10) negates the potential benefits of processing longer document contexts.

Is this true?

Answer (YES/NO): YES